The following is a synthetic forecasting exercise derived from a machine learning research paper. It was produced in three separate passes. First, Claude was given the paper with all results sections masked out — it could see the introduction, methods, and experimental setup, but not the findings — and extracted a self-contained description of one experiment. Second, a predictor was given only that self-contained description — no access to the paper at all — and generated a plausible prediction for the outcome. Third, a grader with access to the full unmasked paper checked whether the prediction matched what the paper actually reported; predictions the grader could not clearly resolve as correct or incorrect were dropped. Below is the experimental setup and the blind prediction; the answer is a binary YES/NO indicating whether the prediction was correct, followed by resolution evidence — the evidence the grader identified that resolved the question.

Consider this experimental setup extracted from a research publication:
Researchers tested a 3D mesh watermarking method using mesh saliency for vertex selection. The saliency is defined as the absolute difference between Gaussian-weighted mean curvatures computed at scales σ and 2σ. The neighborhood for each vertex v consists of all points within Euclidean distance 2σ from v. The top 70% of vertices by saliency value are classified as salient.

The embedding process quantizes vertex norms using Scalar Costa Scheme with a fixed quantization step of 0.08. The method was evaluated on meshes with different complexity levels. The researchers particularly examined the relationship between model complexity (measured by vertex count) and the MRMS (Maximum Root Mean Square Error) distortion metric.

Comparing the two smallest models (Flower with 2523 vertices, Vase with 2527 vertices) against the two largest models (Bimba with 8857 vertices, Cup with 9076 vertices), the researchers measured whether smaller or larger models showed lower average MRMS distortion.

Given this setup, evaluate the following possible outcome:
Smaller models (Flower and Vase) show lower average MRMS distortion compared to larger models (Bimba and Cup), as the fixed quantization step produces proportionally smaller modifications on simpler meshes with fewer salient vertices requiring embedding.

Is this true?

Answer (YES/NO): YES